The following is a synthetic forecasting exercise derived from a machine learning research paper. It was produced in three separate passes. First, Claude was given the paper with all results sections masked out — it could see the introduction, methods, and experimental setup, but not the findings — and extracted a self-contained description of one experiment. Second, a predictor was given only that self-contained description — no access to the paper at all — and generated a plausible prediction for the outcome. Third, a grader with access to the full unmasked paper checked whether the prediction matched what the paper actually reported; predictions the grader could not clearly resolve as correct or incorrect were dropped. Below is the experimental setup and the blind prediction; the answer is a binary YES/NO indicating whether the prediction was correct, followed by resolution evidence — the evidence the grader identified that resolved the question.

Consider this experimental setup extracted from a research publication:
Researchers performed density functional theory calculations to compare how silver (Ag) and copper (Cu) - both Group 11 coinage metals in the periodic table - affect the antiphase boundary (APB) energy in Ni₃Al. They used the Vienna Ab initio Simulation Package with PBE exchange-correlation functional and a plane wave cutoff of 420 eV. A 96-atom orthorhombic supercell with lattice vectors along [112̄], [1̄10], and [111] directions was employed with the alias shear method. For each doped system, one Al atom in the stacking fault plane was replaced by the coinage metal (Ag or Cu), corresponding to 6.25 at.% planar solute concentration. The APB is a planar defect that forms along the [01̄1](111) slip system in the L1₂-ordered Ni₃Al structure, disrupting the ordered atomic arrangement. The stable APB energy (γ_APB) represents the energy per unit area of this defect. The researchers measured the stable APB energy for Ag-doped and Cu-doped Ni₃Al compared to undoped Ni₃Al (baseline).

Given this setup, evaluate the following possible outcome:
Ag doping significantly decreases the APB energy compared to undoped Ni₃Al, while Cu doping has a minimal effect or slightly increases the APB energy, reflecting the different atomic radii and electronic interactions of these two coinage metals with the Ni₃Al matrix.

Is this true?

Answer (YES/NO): NO